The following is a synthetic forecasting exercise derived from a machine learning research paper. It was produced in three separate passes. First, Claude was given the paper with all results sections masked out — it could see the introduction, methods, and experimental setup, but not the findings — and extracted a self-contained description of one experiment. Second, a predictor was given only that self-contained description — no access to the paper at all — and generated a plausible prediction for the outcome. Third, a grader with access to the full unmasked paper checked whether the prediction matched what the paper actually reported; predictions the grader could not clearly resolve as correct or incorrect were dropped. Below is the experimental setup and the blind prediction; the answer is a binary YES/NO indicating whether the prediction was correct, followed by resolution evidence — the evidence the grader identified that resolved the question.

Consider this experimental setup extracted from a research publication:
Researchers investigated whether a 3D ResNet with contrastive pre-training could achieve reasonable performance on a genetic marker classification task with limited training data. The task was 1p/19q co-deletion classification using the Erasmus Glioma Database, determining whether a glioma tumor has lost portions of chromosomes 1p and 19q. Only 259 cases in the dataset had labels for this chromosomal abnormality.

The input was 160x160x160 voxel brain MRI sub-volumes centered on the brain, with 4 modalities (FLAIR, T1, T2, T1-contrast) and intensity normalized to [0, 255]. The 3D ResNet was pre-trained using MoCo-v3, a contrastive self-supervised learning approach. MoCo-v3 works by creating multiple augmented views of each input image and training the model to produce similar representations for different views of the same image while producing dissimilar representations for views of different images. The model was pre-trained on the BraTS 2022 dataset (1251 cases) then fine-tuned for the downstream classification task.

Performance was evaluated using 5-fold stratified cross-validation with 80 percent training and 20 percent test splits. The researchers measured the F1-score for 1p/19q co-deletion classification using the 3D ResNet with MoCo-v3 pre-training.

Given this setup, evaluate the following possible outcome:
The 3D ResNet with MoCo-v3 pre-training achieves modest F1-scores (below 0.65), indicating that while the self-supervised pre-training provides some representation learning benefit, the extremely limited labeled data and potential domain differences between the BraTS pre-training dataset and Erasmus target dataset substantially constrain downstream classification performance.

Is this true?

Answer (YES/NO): YES